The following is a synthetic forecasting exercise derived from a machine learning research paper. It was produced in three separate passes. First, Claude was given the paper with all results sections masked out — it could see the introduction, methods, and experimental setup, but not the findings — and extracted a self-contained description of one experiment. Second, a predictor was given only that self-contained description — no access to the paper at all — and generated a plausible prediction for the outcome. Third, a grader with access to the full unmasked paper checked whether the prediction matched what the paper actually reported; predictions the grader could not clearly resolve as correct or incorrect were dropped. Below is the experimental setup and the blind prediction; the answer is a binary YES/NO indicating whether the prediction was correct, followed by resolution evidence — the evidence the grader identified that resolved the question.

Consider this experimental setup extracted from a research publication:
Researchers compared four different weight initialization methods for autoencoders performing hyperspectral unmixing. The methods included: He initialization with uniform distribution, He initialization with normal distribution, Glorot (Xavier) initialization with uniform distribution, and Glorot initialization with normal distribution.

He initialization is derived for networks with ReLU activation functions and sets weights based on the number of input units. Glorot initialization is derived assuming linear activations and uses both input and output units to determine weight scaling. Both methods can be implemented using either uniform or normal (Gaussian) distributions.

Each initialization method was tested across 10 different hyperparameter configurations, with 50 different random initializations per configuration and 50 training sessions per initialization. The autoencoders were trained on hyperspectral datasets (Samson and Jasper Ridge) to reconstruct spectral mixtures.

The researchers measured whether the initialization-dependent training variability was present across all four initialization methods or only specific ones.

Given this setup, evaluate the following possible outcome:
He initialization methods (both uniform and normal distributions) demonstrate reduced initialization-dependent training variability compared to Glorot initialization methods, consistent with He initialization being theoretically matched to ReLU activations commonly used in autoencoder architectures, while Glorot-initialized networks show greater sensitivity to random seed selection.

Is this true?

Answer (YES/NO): NO